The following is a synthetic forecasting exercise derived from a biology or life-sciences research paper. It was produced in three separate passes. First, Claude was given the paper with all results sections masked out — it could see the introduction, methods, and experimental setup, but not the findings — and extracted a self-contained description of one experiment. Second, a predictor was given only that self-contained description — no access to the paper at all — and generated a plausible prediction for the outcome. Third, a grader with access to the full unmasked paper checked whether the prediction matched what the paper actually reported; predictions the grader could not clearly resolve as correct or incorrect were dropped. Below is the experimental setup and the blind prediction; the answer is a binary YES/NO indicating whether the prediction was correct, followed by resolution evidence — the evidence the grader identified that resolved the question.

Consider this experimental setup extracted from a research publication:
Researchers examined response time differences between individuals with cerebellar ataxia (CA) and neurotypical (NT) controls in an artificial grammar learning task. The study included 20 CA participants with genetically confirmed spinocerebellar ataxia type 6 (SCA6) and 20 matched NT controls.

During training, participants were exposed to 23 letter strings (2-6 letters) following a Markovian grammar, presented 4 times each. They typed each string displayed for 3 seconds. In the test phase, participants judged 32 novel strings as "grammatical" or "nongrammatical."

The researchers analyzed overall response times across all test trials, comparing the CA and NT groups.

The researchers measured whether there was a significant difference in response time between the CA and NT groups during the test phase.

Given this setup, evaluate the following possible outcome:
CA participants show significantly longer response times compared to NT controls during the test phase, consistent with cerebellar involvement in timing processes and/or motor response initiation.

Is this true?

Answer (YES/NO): NO